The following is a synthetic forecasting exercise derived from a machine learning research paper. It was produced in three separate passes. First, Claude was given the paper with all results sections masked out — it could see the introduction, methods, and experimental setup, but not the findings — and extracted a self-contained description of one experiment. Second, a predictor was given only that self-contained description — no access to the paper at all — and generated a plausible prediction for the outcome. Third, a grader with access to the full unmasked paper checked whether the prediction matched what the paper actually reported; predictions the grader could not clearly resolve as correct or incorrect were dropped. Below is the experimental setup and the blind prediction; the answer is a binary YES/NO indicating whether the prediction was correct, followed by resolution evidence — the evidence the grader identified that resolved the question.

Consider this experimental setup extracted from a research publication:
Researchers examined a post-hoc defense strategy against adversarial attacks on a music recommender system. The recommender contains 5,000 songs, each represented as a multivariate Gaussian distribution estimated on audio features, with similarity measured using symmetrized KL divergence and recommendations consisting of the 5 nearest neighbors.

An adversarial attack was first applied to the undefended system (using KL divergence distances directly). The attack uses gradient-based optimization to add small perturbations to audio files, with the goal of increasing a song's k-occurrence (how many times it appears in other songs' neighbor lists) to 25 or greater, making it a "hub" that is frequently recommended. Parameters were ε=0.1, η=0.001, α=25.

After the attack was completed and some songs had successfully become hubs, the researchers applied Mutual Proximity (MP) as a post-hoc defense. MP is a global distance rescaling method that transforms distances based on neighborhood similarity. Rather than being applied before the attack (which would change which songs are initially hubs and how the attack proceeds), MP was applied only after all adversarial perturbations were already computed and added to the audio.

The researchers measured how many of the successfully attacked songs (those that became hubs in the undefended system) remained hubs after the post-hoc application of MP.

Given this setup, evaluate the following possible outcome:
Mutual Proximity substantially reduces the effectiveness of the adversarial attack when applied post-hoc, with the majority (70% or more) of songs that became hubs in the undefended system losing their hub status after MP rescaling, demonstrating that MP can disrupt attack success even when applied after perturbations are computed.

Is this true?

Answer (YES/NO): YES